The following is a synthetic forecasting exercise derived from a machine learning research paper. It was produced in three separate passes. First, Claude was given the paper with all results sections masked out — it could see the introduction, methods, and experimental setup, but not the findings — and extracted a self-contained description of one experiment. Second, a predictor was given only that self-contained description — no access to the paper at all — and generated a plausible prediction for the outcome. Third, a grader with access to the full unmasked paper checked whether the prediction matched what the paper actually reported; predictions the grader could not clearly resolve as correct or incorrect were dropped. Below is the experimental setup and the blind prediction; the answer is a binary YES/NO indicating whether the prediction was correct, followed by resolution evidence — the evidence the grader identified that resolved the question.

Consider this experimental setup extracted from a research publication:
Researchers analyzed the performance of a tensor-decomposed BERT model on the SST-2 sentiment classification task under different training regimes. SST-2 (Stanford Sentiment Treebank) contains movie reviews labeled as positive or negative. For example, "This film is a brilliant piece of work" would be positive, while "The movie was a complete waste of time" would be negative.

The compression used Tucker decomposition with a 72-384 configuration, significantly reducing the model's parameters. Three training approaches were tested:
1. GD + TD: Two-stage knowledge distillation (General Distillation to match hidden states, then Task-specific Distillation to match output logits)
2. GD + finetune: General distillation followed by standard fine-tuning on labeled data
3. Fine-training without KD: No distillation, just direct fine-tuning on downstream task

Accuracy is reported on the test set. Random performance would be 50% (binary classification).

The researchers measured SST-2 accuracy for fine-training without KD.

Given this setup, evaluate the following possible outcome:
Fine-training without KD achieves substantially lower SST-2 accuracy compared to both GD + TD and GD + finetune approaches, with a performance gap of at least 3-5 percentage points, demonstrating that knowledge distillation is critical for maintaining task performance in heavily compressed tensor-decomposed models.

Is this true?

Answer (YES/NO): NO